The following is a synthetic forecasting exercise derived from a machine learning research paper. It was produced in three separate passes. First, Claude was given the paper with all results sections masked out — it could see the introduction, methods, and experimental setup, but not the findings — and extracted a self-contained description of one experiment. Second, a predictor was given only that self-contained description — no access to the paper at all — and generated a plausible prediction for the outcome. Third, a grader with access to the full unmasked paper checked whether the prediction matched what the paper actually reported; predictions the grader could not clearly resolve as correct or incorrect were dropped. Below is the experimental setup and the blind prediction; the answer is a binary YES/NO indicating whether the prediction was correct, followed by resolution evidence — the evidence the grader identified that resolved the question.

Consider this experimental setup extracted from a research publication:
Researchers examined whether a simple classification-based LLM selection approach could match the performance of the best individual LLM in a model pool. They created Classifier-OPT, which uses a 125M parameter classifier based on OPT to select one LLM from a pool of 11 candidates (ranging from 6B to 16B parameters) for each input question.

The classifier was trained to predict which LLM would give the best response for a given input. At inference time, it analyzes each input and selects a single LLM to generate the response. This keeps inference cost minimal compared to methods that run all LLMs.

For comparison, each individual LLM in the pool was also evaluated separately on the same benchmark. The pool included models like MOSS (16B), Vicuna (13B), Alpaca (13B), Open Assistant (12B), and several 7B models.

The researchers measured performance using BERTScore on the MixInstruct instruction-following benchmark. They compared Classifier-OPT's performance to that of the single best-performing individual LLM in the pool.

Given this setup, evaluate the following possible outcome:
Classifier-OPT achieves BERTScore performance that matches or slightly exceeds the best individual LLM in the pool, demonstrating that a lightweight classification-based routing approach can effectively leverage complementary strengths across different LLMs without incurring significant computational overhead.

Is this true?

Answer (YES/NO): NO